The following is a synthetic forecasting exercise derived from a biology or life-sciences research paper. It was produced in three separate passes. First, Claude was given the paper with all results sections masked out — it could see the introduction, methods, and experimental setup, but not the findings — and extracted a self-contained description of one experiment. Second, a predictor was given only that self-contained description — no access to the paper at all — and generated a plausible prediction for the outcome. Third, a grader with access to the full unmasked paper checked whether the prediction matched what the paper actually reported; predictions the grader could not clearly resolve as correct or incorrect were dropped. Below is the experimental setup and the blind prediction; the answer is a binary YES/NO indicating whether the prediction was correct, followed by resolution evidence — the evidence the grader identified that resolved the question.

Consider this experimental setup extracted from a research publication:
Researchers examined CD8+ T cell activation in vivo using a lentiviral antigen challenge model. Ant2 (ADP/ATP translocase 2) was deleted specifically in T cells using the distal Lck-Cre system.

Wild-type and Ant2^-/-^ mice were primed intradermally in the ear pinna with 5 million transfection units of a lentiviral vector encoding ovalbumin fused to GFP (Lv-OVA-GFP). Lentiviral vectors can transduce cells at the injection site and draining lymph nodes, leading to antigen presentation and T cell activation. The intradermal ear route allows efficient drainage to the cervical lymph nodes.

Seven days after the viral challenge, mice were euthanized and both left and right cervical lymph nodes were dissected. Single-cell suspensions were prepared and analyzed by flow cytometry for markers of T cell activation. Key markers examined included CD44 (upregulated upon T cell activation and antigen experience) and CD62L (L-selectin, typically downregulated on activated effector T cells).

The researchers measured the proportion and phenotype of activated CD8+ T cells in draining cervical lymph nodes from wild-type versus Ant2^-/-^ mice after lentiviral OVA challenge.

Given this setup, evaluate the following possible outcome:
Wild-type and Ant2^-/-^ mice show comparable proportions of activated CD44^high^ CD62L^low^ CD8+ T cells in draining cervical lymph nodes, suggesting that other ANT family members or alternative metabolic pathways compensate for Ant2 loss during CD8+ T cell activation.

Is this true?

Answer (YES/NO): NO